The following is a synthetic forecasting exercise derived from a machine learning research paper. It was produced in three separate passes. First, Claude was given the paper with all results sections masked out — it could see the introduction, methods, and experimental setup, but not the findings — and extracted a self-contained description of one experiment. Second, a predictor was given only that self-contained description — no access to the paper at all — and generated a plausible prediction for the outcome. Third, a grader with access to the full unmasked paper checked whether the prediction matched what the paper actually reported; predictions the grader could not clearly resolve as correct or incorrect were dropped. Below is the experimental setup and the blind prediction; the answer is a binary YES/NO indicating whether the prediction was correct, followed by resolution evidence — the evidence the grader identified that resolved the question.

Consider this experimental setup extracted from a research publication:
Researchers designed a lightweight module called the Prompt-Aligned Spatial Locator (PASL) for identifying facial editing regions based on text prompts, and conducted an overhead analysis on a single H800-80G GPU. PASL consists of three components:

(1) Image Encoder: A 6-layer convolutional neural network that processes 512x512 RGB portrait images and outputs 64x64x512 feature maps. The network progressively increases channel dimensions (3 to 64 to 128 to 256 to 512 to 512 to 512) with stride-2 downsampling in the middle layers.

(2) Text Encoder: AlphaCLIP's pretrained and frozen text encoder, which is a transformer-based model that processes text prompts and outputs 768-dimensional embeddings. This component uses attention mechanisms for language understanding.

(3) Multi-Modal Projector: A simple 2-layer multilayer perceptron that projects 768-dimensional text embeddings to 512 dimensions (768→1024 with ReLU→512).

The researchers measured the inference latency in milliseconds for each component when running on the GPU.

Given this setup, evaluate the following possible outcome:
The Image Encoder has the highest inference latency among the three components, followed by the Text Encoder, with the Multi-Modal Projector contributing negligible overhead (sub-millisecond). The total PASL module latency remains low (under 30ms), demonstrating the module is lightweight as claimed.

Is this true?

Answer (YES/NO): NO